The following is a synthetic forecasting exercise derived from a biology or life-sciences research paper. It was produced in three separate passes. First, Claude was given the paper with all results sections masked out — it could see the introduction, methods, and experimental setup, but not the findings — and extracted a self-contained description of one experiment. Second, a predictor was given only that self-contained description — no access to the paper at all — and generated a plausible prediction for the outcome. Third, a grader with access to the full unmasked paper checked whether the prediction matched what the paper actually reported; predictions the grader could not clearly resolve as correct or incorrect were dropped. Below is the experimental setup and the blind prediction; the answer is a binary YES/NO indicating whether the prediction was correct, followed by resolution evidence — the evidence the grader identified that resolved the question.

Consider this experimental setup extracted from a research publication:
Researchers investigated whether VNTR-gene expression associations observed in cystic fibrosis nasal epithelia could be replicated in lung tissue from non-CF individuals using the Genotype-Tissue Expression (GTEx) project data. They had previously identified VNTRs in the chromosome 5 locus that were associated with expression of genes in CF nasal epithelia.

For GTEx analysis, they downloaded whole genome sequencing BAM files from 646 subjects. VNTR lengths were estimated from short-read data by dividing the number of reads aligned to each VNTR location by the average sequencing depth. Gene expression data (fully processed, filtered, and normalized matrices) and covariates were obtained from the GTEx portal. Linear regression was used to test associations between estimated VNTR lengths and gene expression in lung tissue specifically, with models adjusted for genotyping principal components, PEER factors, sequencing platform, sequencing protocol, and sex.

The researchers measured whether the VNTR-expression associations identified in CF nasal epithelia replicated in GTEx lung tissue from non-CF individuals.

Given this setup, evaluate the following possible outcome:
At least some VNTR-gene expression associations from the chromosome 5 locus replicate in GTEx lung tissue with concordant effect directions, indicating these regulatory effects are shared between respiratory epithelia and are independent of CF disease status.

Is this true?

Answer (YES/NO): YES